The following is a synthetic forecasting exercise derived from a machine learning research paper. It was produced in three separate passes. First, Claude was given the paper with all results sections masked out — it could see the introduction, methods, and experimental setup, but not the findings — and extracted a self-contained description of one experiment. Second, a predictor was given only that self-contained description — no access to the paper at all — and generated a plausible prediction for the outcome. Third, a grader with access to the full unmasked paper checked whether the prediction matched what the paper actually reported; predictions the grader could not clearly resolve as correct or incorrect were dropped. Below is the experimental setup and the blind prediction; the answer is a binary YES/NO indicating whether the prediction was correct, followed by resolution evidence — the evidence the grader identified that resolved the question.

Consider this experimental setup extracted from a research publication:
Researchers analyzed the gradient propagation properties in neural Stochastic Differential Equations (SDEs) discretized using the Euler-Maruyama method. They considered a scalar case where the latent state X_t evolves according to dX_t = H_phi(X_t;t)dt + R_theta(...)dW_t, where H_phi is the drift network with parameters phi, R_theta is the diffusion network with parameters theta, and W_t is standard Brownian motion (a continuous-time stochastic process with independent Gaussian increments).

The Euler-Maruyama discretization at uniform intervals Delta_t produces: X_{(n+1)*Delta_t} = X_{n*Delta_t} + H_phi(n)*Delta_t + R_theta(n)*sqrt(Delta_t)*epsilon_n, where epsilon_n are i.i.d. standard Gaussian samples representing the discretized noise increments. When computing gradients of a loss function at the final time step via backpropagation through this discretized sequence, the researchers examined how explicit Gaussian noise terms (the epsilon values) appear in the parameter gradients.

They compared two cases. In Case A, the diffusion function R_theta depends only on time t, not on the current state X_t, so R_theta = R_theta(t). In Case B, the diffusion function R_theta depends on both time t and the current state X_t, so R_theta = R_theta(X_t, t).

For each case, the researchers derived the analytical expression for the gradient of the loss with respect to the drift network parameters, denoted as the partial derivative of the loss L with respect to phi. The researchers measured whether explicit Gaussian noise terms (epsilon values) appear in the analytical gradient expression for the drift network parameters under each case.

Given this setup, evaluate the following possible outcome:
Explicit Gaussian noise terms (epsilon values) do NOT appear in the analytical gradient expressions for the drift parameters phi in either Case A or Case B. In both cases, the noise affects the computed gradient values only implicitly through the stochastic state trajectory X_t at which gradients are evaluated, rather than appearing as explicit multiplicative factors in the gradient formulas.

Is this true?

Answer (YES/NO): NO